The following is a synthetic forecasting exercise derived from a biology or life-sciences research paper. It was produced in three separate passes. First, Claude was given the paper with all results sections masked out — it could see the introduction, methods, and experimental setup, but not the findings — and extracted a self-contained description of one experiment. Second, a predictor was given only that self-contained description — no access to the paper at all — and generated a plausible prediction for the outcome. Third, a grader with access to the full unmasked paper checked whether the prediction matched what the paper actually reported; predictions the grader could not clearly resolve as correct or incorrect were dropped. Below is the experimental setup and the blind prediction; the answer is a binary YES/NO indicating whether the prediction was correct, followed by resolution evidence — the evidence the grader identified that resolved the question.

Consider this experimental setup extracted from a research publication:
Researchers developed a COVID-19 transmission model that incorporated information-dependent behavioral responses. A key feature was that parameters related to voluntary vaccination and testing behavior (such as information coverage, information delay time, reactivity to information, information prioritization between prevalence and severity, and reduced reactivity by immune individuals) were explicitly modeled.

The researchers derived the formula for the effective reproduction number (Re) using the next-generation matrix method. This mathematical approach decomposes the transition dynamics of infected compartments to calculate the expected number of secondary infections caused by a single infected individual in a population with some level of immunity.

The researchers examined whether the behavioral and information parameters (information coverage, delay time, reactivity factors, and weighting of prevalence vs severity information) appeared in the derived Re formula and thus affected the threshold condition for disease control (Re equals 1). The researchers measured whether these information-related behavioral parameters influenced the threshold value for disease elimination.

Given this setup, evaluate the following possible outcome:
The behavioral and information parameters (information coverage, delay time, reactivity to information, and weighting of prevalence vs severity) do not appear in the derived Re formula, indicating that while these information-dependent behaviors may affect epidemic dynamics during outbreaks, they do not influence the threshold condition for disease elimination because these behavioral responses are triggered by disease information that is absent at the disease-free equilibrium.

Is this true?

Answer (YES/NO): YES